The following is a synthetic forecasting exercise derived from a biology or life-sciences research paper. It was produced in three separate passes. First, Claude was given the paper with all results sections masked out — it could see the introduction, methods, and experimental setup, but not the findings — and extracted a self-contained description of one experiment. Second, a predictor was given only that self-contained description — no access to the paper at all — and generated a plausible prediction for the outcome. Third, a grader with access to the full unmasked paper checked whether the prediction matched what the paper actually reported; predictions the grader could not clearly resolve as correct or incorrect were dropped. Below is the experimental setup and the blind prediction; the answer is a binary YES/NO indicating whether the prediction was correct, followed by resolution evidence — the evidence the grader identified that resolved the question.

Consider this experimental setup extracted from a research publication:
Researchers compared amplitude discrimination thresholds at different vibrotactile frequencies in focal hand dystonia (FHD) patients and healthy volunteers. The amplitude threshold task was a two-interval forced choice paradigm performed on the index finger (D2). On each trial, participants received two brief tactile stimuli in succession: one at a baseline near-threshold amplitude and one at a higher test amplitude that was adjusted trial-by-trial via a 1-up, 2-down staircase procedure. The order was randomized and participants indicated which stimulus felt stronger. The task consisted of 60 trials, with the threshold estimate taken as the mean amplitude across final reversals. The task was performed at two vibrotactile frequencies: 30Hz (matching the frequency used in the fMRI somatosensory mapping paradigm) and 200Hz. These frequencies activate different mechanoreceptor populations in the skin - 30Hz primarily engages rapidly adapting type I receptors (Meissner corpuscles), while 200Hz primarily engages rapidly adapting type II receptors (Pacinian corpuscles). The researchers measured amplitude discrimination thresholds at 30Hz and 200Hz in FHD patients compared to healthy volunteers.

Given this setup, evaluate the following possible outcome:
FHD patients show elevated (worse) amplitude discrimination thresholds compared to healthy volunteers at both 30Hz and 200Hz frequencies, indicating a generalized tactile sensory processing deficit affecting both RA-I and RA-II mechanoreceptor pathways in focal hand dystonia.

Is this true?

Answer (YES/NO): NO